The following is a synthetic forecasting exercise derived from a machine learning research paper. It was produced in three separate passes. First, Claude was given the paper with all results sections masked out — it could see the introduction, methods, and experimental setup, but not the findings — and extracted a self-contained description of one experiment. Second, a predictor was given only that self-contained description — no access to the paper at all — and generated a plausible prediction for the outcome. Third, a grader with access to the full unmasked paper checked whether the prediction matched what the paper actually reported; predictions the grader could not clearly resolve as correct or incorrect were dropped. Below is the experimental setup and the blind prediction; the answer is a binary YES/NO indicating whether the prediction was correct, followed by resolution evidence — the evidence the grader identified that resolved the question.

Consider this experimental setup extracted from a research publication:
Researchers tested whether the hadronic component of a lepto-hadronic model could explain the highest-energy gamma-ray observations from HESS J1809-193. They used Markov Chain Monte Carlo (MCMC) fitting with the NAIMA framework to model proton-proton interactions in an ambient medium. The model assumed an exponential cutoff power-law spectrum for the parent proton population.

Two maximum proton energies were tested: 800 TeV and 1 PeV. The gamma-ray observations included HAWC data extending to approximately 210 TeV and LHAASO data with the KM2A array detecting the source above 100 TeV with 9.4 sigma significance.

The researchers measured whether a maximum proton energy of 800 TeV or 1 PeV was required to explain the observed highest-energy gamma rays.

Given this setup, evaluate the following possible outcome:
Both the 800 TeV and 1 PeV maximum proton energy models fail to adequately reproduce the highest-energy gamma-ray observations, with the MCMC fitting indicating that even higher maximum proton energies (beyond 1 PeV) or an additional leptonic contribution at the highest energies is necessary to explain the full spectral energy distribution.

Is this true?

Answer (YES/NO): NO